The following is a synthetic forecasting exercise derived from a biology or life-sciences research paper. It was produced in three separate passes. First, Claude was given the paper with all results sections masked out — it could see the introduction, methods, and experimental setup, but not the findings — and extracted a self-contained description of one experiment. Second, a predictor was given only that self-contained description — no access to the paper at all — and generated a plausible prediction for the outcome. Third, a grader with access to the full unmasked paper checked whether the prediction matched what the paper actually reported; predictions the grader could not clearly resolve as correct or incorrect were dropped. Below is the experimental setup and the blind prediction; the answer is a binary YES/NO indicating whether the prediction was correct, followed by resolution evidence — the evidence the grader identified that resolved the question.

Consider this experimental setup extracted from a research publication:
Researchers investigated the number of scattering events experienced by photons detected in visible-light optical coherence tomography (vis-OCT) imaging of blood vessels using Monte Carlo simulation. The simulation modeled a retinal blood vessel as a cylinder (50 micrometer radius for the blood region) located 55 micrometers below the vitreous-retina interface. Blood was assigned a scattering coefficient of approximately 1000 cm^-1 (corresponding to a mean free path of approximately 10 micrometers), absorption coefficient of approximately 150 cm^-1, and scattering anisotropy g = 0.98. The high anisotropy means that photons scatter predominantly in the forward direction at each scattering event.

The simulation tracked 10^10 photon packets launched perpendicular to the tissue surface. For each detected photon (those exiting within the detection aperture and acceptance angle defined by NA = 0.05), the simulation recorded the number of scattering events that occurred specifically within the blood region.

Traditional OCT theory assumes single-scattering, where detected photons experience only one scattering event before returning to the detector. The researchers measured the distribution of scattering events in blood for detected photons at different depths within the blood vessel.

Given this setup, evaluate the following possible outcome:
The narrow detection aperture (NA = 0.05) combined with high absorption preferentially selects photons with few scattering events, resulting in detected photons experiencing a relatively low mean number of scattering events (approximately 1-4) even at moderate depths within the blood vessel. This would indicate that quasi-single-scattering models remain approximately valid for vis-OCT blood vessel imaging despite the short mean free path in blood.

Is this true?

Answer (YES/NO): NO